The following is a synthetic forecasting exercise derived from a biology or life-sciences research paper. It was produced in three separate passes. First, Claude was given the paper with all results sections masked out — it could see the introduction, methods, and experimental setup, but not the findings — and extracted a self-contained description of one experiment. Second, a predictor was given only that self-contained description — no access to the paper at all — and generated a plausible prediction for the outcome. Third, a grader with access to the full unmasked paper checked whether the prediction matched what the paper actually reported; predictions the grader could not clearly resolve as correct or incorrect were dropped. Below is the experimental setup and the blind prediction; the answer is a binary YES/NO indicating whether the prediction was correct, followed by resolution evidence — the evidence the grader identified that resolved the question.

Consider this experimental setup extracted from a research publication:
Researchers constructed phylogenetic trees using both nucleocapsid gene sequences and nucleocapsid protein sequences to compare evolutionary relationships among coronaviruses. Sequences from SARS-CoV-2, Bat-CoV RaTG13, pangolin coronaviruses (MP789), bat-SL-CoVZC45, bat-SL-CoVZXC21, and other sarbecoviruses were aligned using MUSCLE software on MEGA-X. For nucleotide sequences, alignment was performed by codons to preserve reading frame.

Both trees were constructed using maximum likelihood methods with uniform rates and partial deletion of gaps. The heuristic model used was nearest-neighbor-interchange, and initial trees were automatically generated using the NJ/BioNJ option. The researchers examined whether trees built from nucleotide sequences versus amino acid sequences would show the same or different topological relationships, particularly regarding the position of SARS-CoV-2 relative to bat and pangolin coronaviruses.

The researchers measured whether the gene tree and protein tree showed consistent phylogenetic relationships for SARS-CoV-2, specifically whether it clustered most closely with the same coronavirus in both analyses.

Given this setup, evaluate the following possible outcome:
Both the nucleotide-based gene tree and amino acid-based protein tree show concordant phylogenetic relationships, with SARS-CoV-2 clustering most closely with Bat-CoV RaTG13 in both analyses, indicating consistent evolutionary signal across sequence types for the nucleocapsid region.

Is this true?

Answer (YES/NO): NO